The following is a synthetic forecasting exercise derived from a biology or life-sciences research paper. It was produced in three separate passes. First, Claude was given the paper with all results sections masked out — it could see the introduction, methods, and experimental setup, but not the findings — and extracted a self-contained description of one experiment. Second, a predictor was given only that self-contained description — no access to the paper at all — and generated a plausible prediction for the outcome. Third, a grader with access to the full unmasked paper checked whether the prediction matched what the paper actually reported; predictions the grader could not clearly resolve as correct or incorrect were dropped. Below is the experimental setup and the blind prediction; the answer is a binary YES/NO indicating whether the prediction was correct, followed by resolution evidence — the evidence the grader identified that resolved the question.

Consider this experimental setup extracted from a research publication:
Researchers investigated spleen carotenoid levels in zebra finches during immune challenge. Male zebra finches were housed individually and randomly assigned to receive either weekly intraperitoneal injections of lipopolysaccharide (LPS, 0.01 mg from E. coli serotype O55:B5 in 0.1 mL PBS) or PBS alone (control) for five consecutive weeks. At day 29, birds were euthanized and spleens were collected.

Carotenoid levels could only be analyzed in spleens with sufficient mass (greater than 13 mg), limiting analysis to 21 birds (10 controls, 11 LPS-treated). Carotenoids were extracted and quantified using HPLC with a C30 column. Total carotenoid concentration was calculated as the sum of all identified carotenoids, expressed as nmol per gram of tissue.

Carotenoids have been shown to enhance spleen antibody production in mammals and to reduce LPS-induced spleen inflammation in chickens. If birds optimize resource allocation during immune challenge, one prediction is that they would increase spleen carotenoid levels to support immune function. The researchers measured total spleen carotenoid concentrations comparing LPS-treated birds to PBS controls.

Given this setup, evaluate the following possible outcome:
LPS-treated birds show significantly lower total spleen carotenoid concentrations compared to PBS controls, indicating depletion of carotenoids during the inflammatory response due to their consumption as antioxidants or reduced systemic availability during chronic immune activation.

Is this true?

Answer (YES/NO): NO